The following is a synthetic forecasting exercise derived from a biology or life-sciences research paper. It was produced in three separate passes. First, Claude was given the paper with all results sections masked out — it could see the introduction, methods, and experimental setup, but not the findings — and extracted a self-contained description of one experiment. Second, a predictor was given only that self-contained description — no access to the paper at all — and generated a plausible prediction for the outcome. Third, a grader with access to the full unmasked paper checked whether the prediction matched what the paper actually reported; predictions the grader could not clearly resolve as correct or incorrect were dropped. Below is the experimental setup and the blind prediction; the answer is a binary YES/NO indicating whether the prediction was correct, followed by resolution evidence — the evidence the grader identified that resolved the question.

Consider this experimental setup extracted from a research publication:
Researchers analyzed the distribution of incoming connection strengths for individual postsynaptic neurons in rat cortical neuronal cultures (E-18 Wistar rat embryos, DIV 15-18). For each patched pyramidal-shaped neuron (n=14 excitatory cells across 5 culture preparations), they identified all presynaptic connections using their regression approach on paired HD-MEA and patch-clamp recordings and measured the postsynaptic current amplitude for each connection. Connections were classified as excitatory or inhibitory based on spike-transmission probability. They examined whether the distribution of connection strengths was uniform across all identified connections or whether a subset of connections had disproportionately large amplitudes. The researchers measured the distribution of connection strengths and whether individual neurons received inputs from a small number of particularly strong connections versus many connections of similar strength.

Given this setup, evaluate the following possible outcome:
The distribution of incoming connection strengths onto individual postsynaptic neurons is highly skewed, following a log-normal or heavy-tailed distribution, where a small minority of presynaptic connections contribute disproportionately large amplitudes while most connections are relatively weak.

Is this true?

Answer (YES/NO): YES